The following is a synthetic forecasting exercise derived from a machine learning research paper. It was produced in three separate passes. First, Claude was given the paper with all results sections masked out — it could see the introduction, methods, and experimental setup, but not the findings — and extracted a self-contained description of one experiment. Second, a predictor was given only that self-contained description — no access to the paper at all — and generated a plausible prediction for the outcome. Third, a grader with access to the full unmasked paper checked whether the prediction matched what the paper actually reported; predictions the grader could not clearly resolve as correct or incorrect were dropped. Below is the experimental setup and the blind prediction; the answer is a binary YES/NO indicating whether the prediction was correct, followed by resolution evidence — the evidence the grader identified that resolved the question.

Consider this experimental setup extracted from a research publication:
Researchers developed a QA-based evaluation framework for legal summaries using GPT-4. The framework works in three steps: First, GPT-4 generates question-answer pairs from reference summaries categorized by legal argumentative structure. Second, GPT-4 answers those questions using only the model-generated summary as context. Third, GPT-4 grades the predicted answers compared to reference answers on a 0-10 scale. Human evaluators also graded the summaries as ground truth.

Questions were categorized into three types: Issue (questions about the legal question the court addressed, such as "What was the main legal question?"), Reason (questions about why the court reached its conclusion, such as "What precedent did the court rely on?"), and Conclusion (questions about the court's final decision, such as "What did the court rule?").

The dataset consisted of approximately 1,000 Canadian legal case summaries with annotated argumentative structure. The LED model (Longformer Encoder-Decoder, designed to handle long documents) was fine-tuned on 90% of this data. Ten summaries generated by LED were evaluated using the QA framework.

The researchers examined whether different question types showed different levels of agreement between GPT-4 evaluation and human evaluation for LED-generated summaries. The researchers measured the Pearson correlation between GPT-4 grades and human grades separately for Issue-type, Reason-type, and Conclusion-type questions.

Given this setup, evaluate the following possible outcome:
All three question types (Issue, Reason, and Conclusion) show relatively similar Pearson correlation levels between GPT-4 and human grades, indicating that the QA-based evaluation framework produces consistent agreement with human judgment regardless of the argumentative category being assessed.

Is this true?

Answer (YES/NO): NO